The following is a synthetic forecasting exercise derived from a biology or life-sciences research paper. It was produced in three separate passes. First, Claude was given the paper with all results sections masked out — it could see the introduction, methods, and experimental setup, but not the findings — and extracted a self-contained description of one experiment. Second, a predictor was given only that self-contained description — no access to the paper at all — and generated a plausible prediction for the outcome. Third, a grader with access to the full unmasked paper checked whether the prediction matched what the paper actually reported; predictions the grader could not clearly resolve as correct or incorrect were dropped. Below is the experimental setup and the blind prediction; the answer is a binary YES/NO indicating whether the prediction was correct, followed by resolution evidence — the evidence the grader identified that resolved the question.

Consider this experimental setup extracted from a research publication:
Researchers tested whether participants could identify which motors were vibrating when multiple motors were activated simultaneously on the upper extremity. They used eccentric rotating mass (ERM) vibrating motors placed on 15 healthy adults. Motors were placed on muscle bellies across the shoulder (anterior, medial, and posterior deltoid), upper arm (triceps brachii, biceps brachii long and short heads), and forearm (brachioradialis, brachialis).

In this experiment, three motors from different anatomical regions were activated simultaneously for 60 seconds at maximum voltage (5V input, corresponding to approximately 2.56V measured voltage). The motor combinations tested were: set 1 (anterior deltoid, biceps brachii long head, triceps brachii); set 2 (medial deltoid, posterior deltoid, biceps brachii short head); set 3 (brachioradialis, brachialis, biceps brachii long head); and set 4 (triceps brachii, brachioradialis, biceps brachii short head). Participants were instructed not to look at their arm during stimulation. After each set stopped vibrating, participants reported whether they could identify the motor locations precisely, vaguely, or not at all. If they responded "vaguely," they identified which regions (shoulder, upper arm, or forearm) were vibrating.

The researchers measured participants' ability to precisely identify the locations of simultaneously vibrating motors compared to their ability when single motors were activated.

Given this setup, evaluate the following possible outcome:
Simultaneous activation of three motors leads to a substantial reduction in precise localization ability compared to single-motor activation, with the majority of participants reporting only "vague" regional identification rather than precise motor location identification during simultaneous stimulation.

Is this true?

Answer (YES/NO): NO